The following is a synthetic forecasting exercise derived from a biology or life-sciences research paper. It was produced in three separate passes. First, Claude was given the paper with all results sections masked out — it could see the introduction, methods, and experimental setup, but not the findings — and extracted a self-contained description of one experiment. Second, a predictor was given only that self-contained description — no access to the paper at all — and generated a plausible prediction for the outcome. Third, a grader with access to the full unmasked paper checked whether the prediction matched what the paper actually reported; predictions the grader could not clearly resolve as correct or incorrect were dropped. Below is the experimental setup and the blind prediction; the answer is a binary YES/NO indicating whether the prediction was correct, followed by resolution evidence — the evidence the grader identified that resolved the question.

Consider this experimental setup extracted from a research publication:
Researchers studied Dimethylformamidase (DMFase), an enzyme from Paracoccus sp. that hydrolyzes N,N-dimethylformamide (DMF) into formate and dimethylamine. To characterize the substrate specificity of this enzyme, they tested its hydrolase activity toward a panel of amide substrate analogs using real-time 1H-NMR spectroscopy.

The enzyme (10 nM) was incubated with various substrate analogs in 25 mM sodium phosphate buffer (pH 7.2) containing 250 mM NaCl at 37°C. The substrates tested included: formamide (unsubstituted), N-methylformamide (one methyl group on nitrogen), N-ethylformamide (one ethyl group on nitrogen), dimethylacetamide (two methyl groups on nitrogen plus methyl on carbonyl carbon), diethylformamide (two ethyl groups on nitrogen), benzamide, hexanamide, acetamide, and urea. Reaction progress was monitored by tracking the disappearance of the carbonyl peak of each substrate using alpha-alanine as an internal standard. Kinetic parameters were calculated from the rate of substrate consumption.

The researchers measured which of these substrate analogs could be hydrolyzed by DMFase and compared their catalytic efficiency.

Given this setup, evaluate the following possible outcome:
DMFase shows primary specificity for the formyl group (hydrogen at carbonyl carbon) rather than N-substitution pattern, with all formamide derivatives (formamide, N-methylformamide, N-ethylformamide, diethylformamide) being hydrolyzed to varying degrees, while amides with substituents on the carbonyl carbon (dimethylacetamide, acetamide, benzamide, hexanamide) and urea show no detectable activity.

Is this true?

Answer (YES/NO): NO